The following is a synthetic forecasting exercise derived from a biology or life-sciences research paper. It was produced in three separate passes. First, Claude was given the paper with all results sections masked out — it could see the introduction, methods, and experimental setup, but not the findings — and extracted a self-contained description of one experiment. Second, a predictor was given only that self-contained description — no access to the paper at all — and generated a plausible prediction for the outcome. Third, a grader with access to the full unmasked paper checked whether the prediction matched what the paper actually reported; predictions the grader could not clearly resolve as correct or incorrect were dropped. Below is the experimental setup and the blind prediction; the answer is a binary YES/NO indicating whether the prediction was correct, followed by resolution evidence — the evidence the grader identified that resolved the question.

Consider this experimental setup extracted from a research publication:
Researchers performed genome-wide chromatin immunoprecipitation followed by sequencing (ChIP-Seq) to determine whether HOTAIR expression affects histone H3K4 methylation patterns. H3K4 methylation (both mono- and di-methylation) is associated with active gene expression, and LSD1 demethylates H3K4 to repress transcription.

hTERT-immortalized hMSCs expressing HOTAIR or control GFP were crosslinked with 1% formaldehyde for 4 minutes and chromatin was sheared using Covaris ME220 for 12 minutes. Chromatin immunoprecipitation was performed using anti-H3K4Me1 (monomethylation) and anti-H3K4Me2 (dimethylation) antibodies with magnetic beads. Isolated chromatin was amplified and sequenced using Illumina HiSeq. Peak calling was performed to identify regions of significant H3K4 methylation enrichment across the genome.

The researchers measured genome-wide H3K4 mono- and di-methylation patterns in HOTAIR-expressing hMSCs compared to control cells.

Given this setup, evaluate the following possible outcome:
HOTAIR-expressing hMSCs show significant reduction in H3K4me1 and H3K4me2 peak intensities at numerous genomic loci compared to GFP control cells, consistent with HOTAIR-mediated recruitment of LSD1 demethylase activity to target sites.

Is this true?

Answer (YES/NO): NO